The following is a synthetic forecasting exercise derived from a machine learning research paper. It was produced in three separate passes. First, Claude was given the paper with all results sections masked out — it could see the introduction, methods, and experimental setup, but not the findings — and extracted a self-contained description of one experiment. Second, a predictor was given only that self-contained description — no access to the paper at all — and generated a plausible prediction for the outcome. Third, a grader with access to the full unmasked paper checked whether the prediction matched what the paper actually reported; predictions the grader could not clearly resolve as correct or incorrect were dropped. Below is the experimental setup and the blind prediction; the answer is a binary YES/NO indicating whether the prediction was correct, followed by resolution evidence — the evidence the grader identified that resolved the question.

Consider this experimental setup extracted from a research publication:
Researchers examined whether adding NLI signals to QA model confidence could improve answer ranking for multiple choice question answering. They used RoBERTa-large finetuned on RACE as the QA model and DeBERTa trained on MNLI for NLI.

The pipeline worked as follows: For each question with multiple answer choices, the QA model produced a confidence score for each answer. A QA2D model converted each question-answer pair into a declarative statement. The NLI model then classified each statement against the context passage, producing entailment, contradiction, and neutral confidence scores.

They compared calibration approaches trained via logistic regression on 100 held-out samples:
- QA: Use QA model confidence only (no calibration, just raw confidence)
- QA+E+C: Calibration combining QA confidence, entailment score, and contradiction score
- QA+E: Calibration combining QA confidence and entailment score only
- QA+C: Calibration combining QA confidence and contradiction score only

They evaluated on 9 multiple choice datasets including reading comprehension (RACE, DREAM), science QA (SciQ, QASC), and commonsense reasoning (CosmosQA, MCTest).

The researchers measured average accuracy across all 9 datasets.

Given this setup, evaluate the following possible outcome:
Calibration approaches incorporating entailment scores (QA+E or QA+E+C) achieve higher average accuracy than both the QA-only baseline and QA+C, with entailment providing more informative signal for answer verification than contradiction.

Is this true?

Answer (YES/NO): NO